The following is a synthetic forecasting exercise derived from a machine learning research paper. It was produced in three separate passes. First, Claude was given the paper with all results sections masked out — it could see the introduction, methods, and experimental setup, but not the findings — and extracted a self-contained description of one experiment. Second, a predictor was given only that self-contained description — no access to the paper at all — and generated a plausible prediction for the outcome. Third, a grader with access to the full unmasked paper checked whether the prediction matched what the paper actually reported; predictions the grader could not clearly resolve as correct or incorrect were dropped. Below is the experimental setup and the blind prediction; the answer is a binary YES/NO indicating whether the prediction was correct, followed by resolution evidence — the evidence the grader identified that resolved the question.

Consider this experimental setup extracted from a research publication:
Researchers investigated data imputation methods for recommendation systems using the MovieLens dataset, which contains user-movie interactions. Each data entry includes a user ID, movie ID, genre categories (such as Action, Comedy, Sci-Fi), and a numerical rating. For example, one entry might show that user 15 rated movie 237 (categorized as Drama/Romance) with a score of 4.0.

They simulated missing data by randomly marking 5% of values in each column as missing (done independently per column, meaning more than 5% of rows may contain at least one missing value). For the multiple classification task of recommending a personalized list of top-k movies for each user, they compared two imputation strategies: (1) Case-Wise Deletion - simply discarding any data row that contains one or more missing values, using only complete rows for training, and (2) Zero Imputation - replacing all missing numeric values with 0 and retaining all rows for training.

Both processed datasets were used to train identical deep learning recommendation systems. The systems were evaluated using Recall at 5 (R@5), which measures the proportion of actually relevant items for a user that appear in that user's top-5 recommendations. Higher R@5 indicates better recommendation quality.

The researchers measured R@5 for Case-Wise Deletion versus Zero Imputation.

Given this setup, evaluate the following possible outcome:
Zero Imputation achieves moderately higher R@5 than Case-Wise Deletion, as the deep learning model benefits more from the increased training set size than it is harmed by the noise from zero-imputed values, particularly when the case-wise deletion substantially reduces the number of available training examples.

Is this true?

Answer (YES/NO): NO